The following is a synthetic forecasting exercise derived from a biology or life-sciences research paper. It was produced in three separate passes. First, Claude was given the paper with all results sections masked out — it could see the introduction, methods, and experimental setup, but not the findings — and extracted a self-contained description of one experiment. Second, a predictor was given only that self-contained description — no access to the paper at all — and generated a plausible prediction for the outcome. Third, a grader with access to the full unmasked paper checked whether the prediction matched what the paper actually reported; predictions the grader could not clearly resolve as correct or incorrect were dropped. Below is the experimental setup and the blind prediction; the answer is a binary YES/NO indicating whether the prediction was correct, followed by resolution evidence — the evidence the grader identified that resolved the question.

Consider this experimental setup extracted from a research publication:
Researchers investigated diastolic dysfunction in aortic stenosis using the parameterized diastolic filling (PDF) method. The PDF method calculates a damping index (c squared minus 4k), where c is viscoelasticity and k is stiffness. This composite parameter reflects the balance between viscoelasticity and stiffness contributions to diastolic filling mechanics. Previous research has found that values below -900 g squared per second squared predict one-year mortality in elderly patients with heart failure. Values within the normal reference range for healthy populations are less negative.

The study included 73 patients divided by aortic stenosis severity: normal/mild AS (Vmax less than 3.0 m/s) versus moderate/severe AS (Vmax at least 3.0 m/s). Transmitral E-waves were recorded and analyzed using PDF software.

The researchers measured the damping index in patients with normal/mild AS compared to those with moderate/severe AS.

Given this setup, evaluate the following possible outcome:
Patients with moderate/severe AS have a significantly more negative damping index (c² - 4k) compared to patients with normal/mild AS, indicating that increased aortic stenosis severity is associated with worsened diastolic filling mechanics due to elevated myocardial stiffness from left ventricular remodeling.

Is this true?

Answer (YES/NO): NO